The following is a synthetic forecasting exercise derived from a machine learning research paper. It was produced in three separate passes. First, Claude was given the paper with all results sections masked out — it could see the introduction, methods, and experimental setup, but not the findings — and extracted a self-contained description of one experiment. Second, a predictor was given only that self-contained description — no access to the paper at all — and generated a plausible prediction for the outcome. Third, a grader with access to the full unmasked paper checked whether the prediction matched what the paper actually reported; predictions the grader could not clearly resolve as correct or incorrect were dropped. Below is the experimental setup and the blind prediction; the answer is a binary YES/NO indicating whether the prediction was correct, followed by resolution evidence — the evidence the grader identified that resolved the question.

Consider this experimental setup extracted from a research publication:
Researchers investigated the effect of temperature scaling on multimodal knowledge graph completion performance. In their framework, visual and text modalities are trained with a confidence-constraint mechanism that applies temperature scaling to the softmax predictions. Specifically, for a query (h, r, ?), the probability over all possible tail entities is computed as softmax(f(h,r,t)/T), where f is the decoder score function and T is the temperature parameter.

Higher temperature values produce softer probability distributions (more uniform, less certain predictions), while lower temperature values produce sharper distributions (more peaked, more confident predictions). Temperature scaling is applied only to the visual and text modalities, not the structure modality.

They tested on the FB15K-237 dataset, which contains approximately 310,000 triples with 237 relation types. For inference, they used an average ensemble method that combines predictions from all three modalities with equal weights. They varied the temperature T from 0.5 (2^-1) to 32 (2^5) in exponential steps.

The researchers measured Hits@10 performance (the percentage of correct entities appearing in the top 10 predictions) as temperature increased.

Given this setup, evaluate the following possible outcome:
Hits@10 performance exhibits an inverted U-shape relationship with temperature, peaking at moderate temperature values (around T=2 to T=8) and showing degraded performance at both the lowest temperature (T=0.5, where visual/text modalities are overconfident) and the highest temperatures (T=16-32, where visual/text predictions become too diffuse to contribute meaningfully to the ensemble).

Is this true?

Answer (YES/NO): NO